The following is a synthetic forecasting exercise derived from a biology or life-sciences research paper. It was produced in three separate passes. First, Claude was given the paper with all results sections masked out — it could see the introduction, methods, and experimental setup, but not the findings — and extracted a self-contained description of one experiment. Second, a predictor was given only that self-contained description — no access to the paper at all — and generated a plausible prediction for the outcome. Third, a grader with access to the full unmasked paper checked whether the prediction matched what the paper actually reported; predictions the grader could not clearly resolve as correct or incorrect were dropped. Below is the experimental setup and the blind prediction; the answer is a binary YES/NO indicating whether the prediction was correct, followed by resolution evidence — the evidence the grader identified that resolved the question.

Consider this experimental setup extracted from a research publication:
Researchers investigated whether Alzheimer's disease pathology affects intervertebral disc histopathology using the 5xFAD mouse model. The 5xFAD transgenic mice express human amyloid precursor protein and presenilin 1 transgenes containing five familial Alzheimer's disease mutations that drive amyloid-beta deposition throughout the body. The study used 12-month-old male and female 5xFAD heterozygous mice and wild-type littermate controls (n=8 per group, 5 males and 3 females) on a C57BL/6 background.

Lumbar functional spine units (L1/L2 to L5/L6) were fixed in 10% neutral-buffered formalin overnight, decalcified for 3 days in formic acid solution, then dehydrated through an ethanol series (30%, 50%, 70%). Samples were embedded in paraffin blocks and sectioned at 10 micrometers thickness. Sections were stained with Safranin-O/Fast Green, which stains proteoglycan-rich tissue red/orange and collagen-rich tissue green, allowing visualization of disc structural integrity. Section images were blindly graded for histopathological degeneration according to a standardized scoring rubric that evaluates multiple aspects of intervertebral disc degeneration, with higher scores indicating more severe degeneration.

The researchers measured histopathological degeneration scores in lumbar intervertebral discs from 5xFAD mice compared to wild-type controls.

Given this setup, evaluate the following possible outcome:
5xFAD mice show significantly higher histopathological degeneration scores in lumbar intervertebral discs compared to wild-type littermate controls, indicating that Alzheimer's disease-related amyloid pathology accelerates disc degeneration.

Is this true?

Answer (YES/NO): NO